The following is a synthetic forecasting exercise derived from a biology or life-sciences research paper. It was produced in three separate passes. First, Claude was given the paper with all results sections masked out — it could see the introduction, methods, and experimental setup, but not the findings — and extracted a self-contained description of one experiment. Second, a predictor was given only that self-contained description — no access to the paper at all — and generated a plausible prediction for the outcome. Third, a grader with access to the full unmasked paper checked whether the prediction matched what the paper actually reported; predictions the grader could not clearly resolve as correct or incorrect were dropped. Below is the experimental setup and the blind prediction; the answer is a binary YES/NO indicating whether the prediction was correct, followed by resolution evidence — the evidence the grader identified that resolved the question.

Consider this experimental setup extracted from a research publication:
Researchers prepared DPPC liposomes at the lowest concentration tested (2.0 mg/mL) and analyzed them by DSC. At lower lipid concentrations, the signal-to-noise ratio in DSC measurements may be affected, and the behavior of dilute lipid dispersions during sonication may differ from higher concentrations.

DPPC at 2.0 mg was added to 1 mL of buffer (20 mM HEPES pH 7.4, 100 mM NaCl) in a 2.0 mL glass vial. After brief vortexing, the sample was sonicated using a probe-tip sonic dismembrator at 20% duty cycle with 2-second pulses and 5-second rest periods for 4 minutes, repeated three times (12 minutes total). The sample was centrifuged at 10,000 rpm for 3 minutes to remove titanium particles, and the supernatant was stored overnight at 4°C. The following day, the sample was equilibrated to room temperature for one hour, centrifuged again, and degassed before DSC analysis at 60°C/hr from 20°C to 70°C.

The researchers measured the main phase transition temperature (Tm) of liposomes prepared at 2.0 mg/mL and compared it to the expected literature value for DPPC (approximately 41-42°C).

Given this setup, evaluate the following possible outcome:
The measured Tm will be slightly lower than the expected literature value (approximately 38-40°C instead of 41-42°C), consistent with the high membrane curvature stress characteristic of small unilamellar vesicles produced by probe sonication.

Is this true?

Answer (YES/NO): NO